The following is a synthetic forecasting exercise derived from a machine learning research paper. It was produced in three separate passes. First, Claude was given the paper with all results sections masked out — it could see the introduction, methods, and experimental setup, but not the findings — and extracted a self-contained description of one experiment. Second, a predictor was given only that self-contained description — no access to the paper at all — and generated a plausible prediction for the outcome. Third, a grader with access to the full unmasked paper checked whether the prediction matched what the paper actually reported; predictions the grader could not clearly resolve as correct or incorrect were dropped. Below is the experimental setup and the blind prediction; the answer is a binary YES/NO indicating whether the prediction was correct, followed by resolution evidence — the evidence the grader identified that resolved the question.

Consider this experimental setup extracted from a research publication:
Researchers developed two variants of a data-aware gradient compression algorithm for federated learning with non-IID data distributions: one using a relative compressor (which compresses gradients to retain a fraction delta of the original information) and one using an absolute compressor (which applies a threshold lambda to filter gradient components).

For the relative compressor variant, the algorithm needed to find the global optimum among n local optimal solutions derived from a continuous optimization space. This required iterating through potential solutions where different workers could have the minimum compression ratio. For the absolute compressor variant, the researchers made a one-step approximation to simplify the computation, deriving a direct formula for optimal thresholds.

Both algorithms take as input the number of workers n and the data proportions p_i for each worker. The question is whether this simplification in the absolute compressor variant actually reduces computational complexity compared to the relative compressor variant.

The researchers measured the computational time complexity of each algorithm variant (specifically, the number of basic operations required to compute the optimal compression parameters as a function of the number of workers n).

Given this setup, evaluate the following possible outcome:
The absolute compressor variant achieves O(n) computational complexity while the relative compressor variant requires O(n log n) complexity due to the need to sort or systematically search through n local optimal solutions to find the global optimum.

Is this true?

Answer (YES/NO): NO